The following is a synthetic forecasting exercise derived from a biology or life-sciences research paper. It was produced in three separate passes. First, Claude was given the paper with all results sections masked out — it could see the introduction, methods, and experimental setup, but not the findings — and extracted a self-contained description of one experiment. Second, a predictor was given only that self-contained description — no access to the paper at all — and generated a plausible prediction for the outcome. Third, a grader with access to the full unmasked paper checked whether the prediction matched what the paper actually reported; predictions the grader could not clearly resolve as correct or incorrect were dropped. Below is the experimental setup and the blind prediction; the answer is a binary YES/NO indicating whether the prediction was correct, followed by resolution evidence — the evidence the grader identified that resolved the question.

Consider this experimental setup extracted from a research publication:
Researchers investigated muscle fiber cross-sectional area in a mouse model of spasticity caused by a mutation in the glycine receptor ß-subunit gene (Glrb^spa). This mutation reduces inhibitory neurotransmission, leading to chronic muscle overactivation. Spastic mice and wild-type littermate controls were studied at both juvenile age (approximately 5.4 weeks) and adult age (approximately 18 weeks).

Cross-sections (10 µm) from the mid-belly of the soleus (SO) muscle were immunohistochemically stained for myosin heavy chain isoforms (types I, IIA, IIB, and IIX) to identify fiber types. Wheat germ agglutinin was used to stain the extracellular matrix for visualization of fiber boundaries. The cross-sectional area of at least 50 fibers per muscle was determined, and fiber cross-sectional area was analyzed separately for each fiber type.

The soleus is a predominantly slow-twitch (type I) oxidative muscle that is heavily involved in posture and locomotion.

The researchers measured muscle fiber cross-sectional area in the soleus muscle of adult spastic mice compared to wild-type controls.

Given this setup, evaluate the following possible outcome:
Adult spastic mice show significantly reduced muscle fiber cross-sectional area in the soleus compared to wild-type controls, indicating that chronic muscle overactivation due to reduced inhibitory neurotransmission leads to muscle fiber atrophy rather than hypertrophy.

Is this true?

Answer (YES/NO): YES